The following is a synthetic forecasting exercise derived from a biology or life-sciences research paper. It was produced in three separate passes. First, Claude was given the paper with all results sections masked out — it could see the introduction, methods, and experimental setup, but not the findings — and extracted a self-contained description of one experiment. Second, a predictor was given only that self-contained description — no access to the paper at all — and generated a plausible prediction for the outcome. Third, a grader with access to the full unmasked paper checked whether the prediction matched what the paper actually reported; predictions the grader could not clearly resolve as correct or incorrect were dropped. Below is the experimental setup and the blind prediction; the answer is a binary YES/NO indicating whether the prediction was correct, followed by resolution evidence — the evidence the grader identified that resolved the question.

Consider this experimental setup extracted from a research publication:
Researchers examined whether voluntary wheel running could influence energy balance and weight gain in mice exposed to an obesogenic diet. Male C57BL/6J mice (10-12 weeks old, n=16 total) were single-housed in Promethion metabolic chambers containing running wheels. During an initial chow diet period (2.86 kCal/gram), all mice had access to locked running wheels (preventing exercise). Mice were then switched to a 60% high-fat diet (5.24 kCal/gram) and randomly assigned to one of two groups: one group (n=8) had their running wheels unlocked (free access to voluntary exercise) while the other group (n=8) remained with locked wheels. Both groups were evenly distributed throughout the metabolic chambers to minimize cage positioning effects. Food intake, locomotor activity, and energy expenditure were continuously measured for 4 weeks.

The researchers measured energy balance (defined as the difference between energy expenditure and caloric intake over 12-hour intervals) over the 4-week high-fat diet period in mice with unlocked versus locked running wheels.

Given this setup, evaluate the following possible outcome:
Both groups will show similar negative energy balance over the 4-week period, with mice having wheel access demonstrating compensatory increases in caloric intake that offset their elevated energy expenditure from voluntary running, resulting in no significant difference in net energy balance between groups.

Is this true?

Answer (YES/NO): NO